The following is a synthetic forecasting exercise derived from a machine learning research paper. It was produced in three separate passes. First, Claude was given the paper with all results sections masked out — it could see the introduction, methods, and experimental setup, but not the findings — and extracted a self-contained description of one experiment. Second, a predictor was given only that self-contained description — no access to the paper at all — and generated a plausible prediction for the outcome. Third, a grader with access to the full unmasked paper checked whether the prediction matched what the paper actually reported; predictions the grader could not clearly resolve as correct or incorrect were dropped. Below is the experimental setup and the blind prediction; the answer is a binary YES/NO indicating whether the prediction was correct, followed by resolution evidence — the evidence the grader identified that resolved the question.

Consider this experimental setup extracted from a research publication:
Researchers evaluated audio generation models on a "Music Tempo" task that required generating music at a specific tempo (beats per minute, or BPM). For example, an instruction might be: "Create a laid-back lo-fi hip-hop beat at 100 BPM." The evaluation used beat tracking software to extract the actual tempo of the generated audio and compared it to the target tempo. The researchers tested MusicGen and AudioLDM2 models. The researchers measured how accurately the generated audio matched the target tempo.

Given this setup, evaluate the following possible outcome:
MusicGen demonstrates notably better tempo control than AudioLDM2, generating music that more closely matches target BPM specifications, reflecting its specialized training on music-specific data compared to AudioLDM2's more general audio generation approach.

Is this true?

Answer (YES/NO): YES